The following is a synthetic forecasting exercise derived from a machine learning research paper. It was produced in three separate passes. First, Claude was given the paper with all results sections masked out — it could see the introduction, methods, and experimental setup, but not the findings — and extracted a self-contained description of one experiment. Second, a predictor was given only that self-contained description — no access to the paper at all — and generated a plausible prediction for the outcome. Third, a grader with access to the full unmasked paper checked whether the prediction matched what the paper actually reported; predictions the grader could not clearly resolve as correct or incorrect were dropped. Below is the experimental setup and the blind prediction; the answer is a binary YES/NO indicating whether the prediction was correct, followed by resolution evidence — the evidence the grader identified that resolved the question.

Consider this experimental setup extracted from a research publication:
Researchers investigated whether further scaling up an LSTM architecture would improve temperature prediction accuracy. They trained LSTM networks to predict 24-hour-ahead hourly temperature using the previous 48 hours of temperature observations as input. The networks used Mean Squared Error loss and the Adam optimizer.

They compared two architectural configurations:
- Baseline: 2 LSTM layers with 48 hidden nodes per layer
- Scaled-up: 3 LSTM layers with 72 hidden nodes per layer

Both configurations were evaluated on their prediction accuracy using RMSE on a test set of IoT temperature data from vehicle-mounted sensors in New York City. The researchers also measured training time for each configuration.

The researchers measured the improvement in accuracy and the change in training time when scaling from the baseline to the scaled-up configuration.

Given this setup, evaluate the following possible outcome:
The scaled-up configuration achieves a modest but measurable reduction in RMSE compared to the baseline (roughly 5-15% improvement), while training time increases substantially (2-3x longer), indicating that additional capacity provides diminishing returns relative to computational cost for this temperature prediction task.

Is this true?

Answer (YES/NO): NO